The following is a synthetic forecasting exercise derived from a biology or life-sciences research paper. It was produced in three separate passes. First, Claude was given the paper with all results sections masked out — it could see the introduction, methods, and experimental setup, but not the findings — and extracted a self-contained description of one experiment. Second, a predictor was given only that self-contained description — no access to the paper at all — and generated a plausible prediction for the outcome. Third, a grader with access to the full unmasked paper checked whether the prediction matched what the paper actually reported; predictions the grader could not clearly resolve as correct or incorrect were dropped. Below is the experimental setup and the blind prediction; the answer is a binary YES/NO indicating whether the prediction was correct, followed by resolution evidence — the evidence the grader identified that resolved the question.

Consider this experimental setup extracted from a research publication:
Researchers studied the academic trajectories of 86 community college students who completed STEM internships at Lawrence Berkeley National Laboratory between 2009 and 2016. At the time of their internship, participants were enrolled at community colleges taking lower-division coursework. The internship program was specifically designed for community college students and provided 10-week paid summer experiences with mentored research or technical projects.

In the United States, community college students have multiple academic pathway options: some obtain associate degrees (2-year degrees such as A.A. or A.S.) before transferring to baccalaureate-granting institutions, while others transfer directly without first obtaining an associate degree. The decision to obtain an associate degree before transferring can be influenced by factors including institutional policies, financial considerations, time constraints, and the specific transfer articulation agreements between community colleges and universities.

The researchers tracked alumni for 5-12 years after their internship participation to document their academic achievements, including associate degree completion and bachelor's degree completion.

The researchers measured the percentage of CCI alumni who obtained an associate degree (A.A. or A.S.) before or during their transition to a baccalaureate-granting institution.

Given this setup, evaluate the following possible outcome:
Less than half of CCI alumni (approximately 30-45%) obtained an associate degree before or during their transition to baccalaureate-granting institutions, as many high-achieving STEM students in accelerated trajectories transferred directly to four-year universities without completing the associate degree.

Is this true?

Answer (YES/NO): YES